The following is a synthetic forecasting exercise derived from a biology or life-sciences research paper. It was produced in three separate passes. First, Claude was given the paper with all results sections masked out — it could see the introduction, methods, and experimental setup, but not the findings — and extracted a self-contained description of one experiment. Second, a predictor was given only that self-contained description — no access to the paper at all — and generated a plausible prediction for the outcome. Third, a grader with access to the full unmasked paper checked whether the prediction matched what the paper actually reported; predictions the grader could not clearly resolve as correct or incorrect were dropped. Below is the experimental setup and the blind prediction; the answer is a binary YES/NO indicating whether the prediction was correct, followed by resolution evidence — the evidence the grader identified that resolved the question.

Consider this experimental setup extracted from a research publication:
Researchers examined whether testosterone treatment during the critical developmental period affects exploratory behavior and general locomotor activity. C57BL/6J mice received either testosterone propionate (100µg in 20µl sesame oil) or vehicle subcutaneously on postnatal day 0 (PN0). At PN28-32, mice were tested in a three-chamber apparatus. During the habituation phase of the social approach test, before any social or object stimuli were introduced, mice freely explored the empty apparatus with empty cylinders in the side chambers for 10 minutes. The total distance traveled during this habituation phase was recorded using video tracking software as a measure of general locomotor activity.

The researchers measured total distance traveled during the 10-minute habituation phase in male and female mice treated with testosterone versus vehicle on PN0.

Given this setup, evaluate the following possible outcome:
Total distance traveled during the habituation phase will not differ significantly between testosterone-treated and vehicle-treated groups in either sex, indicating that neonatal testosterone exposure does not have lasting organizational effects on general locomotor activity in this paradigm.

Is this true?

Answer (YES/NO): YES